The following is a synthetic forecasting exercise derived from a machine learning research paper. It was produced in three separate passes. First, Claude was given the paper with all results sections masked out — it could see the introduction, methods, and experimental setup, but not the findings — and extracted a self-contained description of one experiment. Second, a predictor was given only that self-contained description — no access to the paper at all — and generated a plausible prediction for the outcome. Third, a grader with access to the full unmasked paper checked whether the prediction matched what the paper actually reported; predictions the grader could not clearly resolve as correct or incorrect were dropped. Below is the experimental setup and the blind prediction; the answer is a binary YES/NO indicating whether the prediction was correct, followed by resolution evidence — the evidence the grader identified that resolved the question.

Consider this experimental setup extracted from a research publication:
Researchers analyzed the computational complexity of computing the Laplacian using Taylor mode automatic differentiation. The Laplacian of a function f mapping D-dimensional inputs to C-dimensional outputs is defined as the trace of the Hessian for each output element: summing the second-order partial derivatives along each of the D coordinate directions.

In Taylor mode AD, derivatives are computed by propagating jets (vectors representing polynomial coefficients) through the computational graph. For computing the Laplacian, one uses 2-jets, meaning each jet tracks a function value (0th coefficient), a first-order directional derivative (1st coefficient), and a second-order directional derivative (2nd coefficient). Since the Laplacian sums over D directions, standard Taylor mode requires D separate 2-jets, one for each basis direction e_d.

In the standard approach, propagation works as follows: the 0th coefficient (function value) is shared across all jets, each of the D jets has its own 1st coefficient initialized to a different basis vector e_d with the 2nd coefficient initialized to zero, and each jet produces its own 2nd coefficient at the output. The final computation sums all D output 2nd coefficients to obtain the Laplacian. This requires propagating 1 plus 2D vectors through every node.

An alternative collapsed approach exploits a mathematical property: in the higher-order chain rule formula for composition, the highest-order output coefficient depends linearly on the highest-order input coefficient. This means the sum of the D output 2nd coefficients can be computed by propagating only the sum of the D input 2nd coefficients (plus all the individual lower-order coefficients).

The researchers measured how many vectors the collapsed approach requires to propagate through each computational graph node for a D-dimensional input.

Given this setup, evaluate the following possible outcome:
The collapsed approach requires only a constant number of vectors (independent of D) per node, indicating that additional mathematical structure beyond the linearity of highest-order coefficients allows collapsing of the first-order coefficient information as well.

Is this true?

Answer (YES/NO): NO